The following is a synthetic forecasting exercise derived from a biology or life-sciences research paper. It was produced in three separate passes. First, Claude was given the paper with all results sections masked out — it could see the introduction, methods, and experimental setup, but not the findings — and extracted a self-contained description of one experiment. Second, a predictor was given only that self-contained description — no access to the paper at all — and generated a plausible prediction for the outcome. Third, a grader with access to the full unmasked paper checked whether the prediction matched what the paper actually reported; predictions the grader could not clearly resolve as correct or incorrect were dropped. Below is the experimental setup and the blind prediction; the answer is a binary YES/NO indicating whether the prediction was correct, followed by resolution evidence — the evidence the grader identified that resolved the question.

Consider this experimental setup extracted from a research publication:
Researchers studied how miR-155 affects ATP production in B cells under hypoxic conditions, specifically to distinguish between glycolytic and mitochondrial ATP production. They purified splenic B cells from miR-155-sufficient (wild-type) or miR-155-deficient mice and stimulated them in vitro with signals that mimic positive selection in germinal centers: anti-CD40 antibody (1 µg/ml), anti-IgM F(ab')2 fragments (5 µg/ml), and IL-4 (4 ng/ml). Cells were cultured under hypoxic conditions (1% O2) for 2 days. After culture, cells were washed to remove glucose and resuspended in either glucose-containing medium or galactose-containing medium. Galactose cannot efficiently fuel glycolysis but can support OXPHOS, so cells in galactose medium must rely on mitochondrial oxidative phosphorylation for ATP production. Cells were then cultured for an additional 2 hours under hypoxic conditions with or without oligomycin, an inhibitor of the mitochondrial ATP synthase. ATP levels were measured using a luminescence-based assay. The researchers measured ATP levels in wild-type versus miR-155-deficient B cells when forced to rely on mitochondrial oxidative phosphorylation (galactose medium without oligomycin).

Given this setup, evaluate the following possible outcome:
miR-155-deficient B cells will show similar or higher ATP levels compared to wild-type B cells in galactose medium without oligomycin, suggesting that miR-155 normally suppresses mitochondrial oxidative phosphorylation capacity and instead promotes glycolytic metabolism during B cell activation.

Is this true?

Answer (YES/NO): NO